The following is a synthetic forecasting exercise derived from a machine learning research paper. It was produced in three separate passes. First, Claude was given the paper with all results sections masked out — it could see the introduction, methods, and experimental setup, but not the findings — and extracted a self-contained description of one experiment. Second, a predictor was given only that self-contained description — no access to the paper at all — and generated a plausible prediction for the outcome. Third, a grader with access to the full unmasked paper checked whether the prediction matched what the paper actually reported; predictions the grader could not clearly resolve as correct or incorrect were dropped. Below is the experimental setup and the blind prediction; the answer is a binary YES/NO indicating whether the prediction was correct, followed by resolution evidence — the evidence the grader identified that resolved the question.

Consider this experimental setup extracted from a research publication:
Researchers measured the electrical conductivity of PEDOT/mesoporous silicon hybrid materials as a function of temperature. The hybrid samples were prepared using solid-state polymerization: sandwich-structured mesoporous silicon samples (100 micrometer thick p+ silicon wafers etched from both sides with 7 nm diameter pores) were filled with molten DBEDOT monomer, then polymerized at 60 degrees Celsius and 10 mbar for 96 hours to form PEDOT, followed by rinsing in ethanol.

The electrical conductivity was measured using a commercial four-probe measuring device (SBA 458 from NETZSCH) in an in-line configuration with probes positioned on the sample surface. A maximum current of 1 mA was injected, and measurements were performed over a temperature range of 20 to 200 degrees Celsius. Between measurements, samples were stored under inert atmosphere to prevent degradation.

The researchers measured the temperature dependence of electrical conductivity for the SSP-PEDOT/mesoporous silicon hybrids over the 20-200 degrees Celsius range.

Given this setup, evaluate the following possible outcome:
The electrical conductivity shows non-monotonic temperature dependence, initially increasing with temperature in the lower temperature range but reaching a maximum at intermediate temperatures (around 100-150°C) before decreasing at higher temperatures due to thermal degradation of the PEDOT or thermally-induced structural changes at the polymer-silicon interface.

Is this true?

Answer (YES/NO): NO